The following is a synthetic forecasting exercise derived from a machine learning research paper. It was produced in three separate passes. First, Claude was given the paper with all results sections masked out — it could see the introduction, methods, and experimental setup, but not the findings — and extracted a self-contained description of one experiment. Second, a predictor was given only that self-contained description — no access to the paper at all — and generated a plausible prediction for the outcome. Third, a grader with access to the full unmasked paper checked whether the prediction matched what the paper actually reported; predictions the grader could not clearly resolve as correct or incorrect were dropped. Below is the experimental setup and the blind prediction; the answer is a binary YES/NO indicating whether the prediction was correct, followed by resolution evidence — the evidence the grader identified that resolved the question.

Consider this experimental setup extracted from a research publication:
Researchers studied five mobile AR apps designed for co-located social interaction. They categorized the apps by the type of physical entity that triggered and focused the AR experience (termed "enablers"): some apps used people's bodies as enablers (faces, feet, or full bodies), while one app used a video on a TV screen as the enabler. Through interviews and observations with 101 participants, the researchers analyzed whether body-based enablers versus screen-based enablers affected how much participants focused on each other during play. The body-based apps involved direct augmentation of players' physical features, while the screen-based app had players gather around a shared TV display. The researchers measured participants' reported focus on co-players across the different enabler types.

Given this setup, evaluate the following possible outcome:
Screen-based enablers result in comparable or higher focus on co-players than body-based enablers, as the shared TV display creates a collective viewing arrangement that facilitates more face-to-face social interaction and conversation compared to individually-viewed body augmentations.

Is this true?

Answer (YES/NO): NO